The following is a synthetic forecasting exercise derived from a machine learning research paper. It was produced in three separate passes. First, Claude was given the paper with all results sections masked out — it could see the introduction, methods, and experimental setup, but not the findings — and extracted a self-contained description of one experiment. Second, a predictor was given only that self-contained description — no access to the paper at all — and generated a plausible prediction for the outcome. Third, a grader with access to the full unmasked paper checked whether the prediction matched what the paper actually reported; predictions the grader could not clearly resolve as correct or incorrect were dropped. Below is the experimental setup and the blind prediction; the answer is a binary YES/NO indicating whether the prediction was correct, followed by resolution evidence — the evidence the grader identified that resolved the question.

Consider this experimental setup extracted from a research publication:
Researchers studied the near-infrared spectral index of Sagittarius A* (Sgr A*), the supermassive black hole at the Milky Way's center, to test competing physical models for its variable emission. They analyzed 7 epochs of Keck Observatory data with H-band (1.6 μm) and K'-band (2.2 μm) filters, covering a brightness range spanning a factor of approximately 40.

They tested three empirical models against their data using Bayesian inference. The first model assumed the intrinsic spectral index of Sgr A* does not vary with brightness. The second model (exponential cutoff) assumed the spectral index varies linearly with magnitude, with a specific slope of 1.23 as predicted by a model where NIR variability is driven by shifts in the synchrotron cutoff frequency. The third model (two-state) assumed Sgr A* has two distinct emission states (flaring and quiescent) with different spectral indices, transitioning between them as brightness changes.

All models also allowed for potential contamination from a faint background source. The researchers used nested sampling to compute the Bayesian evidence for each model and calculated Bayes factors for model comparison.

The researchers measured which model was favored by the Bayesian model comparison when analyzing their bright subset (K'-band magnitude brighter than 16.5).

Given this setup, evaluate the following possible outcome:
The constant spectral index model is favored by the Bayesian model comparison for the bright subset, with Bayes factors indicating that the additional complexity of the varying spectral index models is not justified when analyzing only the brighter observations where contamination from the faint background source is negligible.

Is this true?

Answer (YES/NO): YES